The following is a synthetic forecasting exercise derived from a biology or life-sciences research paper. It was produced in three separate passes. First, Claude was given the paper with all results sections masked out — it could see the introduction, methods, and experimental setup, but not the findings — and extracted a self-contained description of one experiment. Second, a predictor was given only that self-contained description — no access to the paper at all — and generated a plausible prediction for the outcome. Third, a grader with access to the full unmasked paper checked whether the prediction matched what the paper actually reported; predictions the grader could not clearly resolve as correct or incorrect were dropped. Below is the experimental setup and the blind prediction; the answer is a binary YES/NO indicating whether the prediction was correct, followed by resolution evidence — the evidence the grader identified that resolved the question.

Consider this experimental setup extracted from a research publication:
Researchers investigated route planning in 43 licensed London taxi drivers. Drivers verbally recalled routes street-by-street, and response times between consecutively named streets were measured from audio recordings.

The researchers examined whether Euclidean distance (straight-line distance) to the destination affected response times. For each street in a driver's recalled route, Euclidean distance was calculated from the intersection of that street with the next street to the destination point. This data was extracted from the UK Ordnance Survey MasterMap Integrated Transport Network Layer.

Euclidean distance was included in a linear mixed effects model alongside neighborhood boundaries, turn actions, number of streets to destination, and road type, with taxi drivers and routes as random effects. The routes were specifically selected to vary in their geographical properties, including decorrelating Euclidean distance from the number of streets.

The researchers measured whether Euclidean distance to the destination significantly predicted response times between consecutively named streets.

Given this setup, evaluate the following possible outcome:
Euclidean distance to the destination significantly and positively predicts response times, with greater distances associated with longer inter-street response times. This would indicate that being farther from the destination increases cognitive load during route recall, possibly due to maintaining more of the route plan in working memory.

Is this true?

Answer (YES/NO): NO